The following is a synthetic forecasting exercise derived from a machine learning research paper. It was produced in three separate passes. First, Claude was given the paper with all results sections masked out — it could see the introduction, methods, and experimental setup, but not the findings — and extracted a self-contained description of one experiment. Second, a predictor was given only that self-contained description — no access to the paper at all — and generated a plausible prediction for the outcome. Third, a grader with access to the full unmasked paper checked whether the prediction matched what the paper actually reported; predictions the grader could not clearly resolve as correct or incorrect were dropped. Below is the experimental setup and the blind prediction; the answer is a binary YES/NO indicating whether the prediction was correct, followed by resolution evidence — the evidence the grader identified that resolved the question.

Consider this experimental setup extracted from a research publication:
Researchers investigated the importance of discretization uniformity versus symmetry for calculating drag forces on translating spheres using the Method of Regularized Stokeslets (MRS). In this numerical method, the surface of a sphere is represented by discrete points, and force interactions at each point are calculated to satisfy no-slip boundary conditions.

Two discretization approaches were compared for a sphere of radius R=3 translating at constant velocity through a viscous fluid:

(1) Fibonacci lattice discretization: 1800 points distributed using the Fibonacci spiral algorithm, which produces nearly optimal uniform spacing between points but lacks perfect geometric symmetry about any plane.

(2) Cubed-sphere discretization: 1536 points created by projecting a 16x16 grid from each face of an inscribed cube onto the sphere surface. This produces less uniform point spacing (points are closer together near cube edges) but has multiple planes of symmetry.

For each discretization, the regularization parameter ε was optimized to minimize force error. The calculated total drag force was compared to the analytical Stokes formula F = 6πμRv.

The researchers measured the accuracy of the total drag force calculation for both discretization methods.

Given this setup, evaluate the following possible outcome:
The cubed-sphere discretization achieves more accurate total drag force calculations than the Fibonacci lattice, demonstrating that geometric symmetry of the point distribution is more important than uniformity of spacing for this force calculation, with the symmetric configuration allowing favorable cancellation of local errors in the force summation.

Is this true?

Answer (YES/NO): YES